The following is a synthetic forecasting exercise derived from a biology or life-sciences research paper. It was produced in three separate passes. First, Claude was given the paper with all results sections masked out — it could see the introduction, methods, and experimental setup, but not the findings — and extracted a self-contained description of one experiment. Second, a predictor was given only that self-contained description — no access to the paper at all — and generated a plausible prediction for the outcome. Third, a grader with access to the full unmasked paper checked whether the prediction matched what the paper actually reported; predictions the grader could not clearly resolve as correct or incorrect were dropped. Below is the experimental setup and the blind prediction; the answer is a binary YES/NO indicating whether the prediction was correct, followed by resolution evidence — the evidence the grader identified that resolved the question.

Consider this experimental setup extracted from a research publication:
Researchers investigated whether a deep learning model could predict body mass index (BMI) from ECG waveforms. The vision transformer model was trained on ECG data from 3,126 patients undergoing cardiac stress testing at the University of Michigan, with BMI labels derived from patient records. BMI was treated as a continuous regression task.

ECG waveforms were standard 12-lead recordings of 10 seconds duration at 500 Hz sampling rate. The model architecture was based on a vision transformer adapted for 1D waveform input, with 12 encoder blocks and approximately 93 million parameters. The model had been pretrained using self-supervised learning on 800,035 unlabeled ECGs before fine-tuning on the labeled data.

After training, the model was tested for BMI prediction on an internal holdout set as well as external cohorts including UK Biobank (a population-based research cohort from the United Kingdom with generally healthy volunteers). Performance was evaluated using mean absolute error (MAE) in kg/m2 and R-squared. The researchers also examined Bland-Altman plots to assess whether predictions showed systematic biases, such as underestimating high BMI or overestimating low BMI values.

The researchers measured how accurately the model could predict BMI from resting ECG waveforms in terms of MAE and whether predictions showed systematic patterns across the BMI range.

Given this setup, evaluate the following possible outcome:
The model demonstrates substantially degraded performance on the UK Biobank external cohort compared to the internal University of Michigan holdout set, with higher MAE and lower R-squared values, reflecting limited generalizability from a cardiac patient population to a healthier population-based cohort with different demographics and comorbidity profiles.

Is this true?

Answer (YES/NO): NO